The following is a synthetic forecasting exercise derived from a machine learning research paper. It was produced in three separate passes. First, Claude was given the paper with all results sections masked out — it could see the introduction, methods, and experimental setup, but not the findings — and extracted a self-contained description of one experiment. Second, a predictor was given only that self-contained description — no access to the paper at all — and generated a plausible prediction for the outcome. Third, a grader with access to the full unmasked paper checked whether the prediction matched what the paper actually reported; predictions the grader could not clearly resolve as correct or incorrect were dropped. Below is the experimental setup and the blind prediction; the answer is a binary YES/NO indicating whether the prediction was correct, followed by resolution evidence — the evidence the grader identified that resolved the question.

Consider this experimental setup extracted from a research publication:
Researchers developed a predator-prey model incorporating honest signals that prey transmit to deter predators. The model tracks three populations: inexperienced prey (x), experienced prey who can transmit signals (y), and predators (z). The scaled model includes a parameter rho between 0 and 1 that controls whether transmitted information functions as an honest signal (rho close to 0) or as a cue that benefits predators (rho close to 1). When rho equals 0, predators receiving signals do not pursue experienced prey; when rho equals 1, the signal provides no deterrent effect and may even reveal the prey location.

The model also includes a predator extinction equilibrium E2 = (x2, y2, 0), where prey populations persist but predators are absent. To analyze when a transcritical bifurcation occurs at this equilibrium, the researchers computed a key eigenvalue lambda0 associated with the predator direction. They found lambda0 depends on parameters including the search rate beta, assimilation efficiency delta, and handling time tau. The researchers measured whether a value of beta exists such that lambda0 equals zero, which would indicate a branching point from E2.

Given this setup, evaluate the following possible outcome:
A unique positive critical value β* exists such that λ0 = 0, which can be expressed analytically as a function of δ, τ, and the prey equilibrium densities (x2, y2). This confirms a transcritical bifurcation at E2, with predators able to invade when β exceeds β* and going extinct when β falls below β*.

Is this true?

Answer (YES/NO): NO